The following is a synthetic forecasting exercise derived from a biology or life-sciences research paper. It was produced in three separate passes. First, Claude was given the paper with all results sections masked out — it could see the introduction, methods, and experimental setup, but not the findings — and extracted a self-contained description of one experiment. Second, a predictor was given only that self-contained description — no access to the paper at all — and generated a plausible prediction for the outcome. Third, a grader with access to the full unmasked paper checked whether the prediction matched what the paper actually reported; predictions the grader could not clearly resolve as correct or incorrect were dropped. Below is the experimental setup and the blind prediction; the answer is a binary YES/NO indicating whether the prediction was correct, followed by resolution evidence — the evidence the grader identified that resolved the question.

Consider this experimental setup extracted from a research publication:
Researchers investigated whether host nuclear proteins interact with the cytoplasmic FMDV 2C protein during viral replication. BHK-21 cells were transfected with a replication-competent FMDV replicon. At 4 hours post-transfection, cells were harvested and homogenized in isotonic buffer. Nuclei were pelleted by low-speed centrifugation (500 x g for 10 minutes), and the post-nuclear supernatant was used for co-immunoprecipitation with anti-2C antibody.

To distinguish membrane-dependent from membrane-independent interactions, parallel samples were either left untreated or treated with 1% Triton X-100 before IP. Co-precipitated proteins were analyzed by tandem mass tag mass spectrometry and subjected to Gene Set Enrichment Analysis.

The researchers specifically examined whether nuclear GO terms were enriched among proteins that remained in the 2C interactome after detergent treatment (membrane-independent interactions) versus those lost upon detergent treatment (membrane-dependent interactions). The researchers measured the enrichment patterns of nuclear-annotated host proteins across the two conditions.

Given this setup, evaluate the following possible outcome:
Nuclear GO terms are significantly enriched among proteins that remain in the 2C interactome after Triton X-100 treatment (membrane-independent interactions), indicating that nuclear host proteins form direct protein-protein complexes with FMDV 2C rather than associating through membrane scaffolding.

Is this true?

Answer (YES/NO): YES